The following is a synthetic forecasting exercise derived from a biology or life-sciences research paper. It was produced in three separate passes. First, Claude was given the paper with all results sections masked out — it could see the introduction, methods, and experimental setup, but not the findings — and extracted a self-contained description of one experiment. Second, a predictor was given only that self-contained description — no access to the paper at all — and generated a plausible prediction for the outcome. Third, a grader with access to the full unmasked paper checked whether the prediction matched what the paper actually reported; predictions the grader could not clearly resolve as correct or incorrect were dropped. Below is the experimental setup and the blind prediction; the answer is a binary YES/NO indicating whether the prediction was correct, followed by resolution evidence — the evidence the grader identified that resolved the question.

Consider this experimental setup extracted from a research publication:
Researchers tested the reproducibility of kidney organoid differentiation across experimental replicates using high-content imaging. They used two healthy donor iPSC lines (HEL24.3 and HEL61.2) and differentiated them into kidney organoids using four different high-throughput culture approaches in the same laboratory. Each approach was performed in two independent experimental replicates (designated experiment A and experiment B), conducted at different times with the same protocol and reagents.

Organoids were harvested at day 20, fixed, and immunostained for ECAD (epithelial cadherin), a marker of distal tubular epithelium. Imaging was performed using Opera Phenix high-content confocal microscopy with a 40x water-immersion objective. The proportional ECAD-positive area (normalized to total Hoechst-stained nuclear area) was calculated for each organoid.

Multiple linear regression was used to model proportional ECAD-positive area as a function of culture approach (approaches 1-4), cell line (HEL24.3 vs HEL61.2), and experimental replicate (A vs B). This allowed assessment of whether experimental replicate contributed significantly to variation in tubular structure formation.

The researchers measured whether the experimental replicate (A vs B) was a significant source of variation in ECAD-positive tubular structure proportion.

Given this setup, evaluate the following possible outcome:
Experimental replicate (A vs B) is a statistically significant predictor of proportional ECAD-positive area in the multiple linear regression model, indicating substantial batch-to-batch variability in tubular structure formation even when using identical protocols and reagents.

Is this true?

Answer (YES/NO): YES